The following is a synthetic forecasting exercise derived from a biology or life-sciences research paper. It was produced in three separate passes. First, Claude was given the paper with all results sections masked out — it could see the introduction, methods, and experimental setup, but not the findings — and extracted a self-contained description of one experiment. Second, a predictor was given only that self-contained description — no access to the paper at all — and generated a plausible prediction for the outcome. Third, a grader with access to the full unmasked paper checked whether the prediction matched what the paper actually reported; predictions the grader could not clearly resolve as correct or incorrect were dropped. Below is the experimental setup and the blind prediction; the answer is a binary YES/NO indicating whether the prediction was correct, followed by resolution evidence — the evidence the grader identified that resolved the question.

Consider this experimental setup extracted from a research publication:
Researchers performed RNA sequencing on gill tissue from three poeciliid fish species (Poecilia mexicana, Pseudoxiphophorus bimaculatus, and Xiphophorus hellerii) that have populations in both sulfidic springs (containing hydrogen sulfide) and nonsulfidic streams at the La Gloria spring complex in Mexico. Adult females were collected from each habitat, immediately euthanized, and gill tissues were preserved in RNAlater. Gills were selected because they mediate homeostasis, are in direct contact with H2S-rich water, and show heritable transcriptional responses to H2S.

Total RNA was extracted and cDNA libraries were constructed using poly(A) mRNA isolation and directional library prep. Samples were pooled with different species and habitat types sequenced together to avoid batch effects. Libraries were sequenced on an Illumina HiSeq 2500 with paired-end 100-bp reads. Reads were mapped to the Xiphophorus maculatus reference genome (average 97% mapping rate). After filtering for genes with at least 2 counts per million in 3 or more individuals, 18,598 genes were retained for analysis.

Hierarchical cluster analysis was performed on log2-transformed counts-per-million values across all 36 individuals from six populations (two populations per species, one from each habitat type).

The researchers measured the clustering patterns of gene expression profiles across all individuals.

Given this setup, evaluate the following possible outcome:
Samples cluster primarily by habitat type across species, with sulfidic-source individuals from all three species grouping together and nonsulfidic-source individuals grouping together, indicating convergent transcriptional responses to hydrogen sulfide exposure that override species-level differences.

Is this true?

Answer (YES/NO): NO